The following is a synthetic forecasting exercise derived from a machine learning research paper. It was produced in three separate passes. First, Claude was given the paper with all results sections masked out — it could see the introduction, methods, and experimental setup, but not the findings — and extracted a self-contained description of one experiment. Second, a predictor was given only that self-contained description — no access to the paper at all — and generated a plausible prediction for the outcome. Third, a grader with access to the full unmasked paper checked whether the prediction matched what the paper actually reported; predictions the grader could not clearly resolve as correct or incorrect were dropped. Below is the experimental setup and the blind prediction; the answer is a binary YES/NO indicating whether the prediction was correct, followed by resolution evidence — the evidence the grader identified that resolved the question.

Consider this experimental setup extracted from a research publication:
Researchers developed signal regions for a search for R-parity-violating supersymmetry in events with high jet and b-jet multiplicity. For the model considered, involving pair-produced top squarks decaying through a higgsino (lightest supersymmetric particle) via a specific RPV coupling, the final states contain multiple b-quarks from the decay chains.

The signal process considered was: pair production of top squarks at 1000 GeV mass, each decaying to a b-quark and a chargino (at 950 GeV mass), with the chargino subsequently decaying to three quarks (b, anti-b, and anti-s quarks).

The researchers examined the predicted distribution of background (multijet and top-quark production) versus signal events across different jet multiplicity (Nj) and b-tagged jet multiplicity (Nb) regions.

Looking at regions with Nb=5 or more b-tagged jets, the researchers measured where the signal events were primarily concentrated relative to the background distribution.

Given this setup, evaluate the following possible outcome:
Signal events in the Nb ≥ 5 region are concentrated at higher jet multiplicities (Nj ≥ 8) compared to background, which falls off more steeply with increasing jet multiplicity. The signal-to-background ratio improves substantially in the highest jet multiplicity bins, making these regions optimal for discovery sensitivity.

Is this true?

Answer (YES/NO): NO